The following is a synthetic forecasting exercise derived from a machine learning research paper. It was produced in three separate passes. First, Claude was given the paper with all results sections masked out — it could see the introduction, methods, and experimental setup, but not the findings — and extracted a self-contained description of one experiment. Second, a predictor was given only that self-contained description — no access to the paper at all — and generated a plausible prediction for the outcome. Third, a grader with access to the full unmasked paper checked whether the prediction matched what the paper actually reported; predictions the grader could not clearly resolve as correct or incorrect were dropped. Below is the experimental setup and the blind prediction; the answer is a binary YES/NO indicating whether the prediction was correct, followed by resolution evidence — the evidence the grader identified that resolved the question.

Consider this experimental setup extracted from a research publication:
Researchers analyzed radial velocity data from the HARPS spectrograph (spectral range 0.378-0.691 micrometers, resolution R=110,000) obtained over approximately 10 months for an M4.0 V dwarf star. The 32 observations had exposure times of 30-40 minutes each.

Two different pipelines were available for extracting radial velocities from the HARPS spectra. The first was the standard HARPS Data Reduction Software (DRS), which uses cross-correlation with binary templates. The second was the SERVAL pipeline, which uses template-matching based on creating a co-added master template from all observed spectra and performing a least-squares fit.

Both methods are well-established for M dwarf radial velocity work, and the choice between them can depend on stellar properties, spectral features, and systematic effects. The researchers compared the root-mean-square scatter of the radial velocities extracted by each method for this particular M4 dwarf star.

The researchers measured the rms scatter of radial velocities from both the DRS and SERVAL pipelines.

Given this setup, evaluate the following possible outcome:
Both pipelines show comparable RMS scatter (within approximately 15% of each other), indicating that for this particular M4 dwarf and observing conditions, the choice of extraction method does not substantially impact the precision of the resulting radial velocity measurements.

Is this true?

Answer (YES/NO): NO